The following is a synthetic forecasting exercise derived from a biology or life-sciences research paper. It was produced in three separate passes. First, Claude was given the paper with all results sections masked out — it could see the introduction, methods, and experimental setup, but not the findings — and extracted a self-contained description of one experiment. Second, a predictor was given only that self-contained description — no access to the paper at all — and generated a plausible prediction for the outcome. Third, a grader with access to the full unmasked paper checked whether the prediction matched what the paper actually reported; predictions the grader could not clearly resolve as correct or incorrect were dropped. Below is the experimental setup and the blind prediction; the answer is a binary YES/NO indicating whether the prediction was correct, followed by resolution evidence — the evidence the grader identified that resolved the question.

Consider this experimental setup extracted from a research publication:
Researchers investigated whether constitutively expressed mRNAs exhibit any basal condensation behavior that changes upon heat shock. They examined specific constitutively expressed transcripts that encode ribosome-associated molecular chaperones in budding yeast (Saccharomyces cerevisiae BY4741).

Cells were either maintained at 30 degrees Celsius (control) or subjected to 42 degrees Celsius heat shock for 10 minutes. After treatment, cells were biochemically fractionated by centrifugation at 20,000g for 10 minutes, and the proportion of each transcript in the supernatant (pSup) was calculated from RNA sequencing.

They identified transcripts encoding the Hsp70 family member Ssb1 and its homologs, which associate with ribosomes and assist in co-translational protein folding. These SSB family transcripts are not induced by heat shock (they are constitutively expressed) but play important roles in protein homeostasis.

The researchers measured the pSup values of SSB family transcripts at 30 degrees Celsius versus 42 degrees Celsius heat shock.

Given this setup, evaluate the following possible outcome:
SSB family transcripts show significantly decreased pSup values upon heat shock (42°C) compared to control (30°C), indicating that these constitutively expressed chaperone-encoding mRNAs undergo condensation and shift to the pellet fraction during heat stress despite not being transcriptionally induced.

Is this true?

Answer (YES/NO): YES